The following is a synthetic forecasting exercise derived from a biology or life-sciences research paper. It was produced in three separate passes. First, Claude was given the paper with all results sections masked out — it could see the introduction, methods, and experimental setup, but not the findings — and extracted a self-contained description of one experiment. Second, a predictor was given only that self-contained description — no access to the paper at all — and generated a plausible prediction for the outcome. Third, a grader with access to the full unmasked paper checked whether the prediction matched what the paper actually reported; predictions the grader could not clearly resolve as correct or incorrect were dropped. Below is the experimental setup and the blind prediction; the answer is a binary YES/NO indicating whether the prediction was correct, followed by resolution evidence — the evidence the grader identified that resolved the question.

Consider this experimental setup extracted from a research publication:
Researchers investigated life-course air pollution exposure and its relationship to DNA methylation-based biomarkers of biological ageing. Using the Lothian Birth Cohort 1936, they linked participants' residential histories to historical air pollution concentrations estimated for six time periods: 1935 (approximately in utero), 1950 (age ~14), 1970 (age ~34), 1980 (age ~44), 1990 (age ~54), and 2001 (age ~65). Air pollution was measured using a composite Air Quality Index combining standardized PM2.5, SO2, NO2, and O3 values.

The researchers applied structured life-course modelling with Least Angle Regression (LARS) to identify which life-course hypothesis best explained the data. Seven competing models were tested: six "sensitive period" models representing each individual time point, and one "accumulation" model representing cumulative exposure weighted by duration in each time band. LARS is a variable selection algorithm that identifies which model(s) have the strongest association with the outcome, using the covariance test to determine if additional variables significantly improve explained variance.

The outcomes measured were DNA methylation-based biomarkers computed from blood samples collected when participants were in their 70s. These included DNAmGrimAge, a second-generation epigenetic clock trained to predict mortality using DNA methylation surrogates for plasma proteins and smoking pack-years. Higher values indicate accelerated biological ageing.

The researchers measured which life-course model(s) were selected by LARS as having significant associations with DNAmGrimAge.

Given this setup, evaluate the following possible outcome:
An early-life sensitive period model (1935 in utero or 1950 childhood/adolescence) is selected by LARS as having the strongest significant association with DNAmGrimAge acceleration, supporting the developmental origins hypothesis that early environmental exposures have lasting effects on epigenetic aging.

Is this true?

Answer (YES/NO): NO